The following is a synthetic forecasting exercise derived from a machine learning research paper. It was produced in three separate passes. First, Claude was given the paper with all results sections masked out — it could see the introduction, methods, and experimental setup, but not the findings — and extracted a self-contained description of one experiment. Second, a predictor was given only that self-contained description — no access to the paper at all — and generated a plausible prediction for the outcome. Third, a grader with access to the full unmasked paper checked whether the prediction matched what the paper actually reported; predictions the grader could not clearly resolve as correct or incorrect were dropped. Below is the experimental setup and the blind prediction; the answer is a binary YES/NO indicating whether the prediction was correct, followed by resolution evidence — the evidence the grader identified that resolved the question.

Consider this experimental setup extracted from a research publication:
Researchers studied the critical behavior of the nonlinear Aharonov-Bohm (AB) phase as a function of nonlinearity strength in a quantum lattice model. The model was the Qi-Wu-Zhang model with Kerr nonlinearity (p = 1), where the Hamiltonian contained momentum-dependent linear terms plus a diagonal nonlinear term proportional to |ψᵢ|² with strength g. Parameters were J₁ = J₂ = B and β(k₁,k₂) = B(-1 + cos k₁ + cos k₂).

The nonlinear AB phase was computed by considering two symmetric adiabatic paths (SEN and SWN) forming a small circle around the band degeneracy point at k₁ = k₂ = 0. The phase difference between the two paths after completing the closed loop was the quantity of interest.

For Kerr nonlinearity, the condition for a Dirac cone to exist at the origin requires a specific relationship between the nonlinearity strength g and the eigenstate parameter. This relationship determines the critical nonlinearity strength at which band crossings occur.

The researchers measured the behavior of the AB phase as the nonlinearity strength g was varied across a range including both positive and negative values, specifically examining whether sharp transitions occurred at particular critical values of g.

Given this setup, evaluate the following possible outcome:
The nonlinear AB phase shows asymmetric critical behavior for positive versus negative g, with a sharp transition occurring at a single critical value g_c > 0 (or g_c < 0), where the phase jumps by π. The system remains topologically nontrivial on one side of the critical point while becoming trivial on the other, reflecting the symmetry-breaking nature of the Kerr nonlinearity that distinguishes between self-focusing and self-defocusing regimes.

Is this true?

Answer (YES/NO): NO